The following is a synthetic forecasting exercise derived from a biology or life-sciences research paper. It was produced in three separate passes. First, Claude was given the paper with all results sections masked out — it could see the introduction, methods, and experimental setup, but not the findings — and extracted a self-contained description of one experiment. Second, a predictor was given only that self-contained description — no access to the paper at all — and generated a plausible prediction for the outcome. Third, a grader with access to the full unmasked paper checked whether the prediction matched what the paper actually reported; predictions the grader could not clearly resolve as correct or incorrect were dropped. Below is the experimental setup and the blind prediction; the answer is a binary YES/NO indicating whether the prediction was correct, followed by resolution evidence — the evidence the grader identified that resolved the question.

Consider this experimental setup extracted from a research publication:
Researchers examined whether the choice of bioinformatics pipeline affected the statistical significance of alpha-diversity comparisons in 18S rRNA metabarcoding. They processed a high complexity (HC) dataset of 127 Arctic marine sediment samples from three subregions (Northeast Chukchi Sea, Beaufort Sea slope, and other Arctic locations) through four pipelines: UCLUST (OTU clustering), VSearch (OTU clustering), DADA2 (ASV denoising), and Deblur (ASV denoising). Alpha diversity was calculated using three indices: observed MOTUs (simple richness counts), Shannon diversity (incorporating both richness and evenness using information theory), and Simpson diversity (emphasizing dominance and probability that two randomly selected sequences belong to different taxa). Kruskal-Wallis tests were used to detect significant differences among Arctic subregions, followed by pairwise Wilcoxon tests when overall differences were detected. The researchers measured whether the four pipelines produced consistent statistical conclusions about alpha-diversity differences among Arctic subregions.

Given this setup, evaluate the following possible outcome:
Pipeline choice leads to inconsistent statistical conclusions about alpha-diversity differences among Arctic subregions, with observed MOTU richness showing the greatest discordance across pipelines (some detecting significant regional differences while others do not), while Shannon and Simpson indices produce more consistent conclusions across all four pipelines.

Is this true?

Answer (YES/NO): NO